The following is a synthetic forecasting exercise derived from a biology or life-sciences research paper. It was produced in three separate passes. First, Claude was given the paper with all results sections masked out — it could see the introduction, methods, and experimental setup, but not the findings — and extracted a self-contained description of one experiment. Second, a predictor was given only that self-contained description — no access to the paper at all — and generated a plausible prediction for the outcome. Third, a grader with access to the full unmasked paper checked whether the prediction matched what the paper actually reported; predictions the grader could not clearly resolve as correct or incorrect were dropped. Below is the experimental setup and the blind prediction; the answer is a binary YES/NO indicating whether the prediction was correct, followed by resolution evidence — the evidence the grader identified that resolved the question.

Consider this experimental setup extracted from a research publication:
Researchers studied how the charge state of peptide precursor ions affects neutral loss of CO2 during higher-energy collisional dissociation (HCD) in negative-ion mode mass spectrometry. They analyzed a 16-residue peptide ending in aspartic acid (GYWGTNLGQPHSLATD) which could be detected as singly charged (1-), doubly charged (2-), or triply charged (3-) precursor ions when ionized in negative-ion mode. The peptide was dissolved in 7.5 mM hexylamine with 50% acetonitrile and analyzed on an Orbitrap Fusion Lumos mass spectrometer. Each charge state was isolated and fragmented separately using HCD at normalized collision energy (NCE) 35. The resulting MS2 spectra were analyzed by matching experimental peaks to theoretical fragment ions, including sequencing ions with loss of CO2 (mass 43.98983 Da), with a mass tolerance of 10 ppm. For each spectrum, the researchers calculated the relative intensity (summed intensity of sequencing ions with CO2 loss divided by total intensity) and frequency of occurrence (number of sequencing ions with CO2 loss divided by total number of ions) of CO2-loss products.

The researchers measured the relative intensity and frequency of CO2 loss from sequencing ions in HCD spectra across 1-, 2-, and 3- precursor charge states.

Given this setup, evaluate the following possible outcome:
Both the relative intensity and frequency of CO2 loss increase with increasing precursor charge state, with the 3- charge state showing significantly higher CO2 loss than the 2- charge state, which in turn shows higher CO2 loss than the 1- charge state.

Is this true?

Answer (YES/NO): NO